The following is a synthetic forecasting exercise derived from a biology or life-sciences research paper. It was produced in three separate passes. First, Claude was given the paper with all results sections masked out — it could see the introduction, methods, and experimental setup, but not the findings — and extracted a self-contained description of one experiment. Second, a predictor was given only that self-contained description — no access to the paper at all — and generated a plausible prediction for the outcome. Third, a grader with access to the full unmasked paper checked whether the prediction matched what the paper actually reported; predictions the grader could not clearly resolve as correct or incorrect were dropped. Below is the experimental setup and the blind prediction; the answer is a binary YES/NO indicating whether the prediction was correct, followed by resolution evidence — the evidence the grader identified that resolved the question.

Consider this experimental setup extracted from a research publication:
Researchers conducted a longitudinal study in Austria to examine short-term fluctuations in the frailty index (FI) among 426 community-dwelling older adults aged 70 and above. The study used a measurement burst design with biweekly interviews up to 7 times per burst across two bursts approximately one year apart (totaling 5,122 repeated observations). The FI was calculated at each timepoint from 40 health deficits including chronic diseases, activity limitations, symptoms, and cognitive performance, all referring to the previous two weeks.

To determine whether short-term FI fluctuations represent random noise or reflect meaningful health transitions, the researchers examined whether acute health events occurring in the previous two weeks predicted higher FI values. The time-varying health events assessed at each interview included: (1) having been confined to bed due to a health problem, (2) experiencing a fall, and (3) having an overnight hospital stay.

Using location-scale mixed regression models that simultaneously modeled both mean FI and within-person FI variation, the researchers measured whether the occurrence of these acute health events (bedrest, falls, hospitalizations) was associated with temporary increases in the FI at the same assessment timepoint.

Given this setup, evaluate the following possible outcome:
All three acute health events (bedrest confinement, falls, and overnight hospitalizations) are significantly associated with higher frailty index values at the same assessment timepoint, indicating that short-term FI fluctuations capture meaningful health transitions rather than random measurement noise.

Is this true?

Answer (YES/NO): NO